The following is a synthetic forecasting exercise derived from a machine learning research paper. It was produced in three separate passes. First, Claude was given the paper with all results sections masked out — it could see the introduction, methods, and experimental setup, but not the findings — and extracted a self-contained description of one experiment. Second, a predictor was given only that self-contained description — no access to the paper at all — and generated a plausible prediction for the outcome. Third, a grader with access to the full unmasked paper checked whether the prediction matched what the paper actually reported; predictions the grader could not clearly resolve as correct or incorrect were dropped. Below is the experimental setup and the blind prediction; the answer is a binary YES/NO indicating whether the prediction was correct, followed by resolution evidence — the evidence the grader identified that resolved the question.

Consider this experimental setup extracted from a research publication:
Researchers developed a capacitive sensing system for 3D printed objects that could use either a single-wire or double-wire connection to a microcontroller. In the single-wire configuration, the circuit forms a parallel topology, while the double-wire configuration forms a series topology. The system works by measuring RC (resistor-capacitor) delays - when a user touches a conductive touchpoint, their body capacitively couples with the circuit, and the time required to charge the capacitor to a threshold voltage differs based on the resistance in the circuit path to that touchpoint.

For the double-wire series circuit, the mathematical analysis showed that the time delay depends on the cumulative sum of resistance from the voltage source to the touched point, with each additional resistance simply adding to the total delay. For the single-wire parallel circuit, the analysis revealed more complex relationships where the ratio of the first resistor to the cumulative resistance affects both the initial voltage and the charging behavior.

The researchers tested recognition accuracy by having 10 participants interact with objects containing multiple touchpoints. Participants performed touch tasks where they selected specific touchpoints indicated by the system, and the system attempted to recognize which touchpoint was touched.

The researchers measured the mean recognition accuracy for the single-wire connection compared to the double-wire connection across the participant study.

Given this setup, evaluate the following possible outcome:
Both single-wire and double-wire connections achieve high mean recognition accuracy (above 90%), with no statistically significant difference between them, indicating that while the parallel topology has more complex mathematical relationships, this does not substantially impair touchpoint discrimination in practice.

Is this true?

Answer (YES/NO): NO